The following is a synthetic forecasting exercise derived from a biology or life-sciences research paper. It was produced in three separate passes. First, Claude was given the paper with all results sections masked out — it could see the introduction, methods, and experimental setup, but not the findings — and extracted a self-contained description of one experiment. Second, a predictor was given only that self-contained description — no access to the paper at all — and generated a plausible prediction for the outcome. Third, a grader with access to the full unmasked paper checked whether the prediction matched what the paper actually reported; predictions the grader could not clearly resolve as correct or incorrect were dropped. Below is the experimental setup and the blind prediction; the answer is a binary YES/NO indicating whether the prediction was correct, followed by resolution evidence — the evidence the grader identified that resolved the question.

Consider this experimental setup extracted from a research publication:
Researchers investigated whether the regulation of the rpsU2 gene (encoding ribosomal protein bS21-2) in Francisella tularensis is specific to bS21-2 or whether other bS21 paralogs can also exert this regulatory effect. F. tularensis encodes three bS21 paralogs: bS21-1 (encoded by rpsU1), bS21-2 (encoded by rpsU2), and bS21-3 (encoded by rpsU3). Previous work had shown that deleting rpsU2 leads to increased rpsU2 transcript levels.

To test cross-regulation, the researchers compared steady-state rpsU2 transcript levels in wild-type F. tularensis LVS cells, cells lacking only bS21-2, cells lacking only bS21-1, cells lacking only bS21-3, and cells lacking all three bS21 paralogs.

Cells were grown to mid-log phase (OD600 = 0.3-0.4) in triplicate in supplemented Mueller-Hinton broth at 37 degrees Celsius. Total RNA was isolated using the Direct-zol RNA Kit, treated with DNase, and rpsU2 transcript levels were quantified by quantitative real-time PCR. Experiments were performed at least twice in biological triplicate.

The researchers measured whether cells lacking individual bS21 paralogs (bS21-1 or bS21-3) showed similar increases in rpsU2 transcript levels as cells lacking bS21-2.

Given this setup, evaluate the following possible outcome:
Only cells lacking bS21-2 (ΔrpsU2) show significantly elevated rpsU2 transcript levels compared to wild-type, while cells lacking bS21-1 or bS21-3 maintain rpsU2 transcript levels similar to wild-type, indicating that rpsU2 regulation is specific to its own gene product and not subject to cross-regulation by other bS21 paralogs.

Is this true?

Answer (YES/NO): NO